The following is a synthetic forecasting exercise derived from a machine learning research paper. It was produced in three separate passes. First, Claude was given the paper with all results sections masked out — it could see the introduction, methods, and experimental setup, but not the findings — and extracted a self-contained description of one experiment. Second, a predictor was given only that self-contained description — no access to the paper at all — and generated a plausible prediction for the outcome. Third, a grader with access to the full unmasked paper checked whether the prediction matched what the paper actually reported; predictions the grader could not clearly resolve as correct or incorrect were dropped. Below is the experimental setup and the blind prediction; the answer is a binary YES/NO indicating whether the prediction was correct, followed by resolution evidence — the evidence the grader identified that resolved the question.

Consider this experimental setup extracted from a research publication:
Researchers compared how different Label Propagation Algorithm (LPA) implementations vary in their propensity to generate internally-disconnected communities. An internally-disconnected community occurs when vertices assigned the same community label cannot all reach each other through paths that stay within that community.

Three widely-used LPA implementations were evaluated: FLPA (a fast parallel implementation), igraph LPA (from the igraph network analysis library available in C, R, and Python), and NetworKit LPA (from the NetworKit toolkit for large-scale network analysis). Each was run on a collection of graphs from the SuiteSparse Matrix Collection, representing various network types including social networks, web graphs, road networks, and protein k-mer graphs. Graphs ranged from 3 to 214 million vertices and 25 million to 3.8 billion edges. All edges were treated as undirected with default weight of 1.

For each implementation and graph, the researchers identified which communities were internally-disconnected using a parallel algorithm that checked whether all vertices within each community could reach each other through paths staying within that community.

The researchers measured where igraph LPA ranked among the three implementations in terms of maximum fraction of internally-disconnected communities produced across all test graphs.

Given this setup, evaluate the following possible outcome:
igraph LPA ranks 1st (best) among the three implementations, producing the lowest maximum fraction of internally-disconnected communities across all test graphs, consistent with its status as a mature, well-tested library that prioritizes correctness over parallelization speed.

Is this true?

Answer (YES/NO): YES